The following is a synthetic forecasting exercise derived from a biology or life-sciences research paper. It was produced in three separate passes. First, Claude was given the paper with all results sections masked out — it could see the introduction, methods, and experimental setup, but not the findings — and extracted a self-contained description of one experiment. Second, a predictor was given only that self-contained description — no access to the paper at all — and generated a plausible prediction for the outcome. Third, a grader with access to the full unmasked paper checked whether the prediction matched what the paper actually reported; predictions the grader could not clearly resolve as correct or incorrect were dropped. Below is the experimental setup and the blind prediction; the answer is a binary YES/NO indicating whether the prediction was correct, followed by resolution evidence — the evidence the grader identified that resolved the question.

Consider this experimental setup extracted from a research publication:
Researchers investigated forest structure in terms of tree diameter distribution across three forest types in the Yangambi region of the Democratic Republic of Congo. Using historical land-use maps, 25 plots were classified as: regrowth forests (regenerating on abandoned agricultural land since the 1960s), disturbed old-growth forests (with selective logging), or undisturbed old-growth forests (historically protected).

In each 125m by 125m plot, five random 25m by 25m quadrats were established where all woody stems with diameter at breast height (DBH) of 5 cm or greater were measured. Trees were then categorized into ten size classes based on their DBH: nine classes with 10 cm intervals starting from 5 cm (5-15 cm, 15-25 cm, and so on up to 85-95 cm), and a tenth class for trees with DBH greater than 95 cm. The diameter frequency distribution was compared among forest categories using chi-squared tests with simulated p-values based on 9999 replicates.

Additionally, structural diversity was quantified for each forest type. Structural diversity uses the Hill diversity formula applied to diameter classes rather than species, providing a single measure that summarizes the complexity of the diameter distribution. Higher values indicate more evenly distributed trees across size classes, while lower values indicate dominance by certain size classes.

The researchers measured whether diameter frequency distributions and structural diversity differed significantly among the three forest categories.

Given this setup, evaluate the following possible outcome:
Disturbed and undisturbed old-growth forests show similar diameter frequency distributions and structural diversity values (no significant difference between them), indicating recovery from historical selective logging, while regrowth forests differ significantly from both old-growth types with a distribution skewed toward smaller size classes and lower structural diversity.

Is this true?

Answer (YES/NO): NO